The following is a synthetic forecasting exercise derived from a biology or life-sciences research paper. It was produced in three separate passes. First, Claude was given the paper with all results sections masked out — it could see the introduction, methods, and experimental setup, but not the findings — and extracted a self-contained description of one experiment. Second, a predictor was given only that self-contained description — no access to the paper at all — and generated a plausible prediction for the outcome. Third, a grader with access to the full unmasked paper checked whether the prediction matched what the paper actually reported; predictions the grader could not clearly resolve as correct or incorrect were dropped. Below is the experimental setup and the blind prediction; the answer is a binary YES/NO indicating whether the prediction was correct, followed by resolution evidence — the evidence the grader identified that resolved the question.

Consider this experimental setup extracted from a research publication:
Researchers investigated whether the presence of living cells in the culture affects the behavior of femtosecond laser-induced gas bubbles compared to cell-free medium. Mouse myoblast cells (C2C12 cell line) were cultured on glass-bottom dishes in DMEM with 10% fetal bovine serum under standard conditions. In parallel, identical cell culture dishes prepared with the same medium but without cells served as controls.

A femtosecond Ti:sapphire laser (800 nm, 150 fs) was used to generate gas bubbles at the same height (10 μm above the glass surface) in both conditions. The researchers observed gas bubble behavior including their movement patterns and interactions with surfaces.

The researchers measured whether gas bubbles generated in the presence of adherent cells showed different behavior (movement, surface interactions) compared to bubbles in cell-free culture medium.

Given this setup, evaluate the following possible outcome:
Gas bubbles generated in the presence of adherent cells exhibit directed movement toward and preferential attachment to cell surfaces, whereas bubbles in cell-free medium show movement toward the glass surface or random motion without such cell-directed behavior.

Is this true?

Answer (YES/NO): NO